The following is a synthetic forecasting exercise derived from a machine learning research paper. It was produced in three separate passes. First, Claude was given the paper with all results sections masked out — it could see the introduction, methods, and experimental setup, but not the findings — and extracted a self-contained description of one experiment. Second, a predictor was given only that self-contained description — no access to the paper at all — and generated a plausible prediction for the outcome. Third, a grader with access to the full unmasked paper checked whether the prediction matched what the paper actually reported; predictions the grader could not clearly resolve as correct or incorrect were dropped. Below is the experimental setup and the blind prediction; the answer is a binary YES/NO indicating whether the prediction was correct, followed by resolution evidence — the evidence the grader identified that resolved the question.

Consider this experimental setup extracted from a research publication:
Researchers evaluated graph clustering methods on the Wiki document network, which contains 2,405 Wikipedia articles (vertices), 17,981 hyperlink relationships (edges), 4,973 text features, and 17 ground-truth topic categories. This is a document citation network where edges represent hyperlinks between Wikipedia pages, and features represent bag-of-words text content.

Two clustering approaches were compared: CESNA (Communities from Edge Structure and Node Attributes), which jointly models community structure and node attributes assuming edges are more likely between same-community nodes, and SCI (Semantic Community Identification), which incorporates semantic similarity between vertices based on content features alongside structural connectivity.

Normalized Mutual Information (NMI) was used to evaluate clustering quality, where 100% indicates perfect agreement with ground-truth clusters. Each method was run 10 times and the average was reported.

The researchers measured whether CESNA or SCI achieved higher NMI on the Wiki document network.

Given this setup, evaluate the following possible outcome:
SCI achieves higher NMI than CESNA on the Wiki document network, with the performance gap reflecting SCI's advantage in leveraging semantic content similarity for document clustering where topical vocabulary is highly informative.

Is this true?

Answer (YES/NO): YES